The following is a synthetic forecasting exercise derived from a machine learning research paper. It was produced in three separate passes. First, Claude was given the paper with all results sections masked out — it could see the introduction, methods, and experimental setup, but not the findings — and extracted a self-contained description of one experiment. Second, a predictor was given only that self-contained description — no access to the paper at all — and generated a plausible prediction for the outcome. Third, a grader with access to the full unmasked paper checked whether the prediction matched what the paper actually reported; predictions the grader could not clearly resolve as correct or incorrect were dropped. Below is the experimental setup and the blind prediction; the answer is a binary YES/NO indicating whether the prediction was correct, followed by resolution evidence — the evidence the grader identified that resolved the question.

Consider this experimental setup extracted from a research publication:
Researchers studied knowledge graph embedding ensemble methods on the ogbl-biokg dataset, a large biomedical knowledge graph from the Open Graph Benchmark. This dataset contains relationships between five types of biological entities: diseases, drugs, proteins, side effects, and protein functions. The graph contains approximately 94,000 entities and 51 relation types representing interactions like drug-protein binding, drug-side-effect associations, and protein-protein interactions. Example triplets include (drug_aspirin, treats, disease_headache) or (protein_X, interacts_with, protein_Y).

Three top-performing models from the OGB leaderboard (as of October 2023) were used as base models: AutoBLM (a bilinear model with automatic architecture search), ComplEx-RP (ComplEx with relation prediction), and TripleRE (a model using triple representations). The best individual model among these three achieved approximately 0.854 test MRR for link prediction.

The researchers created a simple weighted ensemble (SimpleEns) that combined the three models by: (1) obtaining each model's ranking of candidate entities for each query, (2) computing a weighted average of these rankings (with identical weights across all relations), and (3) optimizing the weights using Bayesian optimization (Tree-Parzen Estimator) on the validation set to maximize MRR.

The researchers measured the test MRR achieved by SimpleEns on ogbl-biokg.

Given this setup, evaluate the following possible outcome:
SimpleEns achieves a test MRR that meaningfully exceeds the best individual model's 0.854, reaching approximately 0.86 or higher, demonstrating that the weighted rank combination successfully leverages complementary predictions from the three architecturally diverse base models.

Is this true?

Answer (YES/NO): YES